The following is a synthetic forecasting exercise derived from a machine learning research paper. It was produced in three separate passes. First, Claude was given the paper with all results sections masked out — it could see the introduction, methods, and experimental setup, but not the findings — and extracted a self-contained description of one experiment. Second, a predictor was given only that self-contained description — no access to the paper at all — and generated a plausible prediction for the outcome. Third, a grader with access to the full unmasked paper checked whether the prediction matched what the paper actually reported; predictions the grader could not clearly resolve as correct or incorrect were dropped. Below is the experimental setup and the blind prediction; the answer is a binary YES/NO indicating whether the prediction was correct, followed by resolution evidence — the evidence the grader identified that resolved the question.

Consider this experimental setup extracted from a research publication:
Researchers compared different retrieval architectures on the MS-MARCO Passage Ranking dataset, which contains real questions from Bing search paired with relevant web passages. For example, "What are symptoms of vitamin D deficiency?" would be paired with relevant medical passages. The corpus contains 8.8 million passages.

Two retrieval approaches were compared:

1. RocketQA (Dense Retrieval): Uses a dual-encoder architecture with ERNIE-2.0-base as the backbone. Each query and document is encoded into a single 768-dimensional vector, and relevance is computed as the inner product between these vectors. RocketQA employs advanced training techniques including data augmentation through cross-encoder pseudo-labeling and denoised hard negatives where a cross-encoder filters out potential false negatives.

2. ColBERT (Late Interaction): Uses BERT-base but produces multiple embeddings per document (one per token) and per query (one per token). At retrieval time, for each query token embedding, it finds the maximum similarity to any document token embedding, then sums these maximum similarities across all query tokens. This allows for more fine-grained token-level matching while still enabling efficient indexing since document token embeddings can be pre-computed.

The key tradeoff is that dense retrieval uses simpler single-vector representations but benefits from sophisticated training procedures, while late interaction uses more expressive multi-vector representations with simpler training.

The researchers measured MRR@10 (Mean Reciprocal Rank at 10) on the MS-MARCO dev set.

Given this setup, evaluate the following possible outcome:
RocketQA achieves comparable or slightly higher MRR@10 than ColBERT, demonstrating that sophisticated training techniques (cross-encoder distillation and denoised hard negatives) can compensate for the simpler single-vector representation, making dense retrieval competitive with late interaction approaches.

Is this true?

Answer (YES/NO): YES